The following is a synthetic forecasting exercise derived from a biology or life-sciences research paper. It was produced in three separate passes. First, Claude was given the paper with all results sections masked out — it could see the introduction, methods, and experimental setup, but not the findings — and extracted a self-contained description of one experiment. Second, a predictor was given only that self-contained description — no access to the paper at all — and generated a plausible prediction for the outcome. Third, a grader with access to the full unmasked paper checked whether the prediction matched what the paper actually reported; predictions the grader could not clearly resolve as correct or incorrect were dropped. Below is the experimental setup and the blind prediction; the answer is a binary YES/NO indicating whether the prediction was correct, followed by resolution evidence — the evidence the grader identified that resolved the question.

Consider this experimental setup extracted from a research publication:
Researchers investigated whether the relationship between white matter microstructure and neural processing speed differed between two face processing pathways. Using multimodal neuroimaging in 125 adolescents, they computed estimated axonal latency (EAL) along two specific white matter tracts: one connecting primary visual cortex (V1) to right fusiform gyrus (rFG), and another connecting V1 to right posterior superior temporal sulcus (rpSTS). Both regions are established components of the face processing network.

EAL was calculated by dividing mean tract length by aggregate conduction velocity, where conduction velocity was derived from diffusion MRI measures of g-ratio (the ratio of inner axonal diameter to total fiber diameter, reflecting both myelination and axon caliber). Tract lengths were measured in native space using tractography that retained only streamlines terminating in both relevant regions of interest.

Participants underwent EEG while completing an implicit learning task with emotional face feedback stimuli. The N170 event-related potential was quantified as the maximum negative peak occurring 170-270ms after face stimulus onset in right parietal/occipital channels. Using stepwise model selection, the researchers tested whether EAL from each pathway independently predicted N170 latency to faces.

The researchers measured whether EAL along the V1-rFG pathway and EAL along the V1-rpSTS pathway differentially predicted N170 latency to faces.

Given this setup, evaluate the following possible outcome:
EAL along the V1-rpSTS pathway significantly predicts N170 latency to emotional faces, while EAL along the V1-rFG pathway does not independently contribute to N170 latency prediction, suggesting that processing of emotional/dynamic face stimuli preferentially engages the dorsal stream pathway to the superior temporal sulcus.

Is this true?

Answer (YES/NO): NO